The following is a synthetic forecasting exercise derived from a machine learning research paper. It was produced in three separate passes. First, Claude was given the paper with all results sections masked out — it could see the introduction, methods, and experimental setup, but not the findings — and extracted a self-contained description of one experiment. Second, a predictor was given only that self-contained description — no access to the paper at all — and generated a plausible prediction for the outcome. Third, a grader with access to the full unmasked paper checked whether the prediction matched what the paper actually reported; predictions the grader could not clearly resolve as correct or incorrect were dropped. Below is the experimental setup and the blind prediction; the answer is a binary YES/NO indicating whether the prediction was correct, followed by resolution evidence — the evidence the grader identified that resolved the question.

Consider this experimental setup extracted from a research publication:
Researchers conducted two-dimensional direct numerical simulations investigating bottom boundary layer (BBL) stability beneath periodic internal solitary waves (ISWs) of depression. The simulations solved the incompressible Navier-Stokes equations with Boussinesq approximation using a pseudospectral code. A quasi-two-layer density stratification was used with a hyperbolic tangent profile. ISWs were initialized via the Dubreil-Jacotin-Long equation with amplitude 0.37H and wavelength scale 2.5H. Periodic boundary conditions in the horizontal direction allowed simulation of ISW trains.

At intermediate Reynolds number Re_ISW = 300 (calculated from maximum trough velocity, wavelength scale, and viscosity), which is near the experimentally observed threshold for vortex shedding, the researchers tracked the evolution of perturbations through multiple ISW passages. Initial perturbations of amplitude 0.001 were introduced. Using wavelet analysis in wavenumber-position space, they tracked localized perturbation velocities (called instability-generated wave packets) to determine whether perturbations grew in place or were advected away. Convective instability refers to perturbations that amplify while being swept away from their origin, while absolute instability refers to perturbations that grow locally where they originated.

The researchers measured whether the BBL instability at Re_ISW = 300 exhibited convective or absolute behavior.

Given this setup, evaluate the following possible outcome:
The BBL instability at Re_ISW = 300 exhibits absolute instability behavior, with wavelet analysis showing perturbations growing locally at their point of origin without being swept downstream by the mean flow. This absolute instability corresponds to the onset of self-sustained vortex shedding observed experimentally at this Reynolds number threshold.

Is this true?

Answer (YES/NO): NO